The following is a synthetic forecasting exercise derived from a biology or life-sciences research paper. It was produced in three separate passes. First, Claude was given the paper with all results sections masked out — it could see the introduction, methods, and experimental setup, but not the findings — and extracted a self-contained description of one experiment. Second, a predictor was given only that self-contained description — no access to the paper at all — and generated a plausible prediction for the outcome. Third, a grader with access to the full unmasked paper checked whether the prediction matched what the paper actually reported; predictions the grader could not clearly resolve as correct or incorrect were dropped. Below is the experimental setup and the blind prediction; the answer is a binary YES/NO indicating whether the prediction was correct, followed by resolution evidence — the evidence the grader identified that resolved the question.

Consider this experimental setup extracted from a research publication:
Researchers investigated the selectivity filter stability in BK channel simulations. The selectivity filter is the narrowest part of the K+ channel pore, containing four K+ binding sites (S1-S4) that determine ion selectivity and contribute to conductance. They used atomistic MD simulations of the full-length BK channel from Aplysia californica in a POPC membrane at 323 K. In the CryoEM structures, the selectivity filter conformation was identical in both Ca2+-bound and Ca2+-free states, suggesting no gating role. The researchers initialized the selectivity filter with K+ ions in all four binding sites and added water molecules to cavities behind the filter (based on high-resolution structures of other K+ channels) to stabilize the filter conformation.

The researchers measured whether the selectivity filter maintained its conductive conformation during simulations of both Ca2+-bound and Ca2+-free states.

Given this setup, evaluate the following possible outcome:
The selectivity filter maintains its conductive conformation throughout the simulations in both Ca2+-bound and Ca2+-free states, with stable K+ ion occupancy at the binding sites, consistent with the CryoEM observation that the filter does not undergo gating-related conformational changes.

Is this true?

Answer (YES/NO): YES